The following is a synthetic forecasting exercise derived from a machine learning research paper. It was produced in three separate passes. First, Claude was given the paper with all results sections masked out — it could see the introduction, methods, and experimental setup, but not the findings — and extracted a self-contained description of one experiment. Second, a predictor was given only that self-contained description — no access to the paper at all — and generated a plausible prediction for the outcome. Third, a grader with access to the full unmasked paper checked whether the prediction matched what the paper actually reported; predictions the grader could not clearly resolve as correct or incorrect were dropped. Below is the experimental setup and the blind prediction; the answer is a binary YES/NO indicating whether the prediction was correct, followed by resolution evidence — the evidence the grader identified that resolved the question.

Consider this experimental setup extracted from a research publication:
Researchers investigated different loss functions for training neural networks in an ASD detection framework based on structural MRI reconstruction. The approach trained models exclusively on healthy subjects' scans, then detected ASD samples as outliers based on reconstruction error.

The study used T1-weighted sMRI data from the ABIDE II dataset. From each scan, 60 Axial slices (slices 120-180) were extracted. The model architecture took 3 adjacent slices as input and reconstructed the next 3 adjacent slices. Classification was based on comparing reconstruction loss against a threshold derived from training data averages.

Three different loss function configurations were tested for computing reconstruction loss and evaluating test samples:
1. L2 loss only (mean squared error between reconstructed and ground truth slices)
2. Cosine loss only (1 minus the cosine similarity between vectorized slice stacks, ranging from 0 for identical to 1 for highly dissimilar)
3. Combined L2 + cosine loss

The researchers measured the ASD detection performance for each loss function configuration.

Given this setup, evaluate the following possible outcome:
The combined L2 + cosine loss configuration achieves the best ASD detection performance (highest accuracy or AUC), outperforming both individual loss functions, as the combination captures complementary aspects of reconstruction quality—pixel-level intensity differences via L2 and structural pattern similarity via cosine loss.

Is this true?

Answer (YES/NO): YES